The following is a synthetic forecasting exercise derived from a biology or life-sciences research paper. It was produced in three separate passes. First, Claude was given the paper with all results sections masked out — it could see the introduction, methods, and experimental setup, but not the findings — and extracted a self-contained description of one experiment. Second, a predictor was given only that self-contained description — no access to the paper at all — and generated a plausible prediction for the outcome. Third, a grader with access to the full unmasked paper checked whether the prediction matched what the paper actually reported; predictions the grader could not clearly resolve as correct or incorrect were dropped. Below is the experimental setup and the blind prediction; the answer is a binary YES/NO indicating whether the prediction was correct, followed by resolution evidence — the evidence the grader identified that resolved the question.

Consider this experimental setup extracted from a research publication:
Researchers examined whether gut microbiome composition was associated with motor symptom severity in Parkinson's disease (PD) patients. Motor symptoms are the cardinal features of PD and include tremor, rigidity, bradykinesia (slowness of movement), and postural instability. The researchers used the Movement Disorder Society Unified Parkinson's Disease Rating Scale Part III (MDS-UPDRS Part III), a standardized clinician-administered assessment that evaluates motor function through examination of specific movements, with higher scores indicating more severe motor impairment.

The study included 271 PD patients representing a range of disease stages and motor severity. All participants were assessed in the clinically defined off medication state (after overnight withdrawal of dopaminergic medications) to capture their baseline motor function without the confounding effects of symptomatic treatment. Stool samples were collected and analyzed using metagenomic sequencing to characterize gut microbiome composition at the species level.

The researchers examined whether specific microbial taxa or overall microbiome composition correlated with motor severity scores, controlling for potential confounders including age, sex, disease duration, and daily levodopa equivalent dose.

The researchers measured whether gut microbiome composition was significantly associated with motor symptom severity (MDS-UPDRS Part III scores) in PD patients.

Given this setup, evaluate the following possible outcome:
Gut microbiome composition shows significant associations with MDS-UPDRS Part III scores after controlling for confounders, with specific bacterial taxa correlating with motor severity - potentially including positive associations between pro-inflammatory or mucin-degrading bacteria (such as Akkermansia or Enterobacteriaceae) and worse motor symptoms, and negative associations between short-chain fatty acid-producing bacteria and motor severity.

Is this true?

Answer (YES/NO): NO